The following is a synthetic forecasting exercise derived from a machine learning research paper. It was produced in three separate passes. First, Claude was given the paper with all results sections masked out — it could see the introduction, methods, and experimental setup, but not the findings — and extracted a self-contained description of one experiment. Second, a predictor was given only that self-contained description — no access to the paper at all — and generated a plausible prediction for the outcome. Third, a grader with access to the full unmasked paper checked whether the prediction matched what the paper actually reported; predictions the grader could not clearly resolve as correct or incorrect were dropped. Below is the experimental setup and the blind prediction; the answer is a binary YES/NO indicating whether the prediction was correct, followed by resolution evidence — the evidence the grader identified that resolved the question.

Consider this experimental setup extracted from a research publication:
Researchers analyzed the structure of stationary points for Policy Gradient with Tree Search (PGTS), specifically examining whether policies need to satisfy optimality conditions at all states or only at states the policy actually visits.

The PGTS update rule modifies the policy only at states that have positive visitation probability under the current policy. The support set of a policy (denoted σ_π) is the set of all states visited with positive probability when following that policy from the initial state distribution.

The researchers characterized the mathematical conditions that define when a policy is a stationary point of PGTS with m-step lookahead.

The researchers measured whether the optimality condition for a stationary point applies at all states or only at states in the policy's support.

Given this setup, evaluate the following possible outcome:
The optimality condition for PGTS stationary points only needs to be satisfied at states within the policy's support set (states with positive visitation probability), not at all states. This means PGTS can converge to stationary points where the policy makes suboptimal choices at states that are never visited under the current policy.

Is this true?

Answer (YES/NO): YES